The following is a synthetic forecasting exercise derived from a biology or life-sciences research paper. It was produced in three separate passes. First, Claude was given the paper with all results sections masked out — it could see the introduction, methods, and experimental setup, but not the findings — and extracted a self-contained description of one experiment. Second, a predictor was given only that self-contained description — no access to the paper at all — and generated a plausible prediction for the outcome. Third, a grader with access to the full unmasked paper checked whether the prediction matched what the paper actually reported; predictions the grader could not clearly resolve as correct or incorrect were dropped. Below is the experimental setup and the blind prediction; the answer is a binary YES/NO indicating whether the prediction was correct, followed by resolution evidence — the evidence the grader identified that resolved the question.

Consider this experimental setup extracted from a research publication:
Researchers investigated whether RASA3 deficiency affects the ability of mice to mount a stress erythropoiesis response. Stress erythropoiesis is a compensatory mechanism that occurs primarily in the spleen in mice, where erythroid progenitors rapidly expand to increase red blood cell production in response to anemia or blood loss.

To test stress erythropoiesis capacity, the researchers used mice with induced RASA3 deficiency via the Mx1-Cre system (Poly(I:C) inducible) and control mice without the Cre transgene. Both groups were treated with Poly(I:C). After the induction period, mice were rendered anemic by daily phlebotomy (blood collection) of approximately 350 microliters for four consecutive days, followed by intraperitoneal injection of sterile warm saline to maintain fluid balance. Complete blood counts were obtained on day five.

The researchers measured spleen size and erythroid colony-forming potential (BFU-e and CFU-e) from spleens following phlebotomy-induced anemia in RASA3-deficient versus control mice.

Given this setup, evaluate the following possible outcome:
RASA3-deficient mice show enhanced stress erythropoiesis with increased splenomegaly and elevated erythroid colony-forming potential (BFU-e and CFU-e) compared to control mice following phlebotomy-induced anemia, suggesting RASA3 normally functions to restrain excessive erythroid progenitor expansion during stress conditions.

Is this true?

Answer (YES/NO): NO